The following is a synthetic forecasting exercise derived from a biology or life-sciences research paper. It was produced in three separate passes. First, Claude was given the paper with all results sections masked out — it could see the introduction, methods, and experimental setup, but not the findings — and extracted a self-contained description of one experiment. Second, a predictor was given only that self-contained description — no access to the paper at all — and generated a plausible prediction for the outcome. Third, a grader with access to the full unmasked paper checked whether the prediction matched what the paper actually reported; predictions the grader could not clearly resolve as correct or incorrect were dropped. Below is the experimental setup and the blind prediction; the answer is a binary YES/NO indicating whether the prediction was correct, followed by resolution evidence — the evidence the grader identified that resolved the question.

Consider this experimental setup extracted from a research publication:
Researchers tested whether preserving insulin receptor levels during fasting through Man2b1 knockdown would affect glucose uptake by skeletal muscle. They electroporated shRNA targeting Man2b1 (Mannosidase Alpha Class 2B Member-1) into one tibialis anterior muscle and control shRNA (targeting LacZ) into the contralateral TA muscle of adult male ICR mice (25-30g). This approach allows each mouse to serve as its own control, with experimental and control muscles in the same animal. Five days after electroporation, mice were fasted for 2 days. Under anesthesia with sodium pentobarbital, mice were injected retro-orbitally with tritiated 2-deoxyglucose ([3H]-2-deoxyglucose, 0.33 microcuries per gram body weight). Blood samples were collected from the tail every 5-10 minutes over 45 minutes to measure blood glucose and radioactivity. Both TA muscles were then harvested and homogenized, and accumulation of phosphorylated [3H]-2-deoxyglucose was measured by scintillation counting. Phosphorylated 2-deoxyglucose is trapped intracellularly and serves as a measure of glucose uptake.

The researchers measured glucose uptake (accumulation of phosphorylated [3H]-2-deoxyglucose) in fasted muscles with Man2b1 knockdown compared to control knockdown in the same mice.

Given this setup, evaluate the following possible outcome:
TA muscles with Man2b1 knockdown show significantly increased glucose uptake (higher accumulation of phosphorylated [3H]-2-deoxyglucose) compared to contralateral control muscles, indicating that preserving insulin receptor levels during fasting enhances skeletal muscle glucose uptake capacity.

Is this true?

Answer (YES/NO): YES